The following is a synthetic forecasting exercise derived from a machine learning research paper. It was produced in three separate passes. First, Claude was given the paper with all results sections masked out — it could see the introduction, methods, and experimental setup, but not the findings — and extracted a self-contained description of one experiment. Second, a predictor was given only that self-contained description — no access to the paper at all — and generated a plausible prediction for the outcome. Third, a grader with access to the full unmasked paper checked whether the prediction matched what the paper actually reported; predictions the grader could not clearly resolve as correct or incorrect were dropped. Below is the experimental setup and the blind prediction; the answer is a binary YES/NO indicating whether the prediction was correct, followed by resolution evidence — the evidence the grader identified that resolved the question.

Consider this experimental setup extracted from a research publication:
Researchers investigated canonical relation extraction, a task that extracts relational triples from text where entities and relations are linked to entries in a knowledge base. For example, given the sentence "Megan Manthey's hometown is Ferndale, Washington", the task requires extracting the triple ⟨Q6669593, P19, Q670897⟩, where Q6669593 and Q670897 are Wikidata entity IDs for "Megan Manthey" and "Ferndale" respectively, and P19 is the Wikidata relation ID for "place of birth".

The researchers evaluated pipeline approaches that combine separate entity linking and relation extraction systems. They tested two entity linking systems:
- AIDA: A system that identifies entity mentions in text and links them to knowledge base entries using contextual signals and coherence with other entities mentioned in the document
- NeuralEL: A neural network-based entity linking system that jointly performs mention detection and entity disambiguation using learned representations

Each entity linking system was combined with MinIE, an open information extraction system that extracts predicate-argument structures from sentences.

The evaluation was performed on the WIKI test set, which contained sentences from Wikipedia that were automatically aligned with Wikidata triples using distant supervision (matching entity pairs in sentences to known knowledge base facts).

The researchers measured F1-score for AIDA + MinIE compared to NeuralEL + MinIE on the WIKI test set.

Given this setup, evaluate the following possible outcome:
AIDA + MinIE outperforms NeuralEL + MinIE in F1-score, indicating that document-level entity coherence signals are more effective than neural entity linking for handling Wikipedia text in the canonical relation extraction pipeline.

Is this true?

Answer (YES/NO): YES